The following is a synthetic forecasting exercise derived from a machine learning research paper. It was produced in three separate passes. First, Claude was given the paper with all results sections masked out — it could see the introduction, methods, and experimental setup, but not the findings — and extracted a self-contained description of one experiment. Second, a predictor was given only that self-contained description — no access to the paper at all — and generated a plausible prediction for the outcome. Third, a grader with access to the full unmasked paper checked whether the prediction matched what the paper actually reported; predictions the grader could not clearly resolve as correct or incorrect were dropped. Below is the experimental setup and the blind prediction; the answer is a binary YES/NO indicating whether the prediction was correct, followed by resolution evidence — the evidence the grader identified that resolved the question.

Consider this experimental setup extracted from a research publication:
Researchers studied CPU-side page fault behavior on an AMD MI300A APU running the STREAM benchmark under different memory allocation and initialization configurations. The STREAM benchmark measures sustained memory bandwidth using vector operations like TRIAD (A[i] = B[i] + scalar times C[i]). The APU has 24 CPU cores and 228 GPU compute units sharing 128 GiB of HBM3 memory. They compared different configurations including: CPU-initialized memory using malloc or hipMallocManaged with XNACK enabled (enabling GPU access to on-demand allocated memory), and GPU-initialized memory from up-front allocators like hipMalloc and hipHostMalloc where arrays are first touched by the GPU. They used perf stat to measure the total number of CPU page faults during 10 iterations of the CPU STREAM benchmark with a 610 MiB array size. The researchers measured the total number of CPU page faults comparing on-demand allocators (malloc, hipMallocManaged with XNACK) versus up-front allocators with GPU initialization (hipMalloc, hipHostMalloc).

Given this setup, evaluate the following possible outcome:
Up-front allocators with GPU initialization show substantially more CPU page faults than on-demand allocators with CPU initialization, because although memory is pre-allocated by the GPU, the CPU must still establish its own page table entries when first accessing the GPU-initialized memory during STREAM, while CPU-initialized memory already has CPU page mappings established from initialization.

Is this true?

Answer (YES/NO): NO